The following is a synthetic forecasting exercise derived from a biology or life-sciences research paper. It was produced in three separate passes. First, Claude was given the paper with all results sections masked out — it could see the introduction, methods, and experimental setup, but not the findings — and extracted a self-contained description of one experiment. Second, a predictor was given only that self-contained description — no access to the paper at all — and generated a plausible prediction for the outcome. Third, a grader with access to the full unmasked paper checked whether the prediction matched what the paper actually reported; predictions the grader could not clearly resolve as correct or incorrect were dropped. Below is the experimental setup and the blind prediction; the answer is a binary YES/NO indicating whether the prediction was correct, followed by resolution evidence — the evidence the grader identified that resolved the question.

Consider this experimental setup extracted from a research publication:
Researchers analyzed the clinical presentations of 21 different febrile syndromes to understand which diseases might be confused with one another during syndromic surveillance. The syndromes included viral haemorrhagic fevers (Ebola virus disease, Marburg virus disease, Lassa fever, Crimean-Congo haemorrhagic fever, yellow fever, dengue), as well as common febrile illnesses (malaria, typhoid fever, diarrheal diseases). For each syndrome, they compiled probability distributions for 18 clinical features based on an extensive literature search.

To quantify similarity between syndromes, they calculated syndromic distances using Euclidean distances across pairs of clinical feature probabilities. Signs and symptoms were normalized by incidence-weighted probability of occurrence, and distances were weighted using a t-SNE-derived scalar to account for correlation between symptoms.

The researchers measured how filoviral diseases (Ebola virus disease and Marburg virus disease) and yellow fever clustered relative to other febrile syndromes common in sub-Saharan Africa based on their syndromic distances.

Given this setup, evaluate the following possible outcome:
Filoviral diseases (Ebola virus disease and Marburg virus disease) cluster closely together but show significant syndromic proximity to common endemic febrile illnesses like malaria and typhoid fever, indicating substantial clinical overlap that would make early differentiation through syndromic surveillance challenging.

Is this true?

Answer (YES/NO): NO